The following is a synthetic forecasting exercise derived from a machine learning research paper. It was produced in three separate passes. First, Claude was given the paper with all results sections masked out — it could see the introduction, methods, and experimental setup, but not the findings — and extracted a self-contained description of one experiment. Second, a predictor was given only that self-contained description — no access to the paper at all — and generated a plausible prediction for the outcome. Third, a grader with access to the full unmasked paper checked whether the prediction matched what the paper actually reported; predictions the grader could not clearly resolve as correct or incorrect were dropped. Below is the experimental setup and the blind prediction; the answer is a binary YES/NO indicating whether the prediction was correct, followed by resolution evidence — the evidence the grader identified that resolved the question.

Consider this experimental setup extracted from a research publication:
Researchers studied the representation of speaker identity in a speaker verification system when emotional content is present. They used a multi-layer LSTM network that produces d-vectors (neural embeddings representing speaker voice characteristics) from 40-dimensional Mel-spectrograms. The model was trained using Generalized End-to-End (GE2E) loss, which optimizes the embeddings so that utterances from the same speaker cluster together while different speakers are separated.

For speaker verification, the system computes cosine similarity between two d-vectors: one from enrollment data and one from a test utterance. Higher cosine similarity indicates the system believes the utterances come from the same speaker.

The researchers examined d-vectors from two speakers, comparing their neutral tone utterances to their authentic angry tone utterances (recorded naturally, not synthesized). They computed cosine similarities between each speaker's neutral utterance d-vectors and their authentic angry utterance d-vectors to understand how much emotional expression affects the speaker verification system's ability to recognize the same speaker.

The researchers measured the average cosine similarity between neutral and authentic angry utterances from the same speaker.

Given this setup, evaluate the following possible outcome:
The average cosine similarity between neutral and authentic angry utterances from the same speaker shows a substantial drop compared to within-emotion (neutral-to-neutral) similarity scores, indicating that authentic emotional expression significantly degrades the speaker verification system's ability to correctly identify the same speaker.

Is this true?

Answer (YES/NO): YES